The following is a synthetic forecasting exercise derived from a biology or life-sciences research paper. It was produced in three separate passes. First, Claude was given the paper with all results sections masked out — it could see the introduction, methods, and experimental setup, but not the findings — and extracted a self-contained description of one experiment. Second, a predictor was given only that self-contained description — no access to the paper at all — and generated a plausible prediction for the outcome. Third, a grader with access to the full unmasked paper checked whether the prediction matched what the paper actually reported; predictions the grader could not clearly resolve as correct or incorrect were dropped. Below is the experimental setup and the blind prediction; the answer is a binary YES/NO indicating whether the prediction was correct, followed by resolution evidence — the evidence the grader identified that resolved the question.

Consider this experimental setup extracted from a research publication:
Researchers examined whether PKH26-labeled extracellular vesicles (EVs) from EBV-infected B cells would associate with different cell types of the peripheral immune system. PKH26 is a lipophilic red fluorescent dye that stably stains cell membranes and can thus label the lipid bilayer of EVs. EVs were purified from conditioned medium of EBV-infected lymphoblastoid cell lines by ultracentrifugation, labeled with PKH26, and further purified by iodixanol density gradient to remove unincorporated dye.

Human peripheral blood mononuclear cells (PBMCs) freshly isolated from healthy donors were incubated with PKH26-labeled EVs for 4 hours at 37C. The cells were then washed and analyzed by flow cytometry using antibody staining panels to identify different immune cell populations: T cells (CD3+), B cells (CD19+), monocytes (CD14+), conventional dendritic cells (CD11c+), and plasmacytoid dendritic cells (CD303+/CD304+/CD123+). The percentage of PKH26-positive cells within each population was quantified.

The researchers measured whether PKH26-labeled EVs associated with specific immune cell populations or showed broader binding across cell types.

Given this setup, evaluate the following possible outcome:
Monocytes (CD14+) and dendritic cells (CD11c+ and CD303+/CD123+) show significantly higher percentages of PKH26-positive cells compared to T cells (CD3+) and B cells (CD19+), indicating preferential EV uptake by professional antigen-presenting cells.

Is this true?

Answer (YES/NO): NO